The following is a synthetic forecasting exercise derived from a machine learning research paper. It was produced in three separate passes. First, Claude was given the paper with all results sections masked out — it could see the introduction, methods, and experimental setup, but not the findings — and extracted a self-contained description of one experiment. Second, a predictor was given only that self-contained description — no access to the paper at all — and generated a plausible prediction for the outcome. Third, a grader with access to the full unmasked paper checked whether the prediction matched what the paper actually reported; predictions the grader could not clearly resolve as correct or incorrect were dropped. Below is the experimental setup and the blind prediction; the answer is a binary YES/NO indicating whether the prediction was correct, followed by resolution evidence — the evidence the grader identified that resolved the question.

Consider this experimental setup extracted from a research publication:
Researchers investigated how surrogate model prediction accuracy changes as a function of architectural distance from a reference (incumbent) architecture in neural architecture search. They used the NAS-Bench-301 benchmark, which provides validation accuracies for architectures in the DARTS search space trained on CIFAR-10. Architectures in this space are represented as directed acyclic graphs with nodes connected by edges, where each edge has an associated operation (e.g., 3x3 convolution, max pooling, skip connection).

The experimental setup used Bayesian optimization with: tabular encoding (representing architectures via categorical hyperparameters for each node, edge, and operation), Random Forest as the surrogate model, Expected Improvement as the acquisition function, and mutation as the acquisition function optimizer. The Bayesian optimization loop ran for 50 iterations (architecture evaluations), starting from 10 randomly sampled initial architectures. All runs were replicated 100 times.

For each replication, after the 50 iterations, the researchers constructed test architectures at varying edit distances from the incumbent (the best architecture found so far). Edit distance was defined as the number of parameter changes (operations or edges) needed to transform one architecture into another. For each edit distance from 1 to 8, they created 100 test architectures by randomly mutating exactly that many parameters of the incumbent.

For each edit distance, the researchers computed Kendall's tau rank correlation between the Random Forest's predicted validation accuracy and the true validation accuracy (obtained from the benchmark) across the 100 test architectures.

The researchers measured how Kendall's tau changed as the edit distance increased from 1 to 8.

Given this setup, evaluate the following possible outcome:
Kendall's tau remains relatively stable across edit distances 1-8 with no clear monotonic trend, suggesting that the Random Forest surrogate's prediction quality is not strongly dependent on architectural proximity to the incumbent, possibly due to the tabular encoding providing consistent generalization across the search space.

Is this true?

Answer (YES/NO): NO